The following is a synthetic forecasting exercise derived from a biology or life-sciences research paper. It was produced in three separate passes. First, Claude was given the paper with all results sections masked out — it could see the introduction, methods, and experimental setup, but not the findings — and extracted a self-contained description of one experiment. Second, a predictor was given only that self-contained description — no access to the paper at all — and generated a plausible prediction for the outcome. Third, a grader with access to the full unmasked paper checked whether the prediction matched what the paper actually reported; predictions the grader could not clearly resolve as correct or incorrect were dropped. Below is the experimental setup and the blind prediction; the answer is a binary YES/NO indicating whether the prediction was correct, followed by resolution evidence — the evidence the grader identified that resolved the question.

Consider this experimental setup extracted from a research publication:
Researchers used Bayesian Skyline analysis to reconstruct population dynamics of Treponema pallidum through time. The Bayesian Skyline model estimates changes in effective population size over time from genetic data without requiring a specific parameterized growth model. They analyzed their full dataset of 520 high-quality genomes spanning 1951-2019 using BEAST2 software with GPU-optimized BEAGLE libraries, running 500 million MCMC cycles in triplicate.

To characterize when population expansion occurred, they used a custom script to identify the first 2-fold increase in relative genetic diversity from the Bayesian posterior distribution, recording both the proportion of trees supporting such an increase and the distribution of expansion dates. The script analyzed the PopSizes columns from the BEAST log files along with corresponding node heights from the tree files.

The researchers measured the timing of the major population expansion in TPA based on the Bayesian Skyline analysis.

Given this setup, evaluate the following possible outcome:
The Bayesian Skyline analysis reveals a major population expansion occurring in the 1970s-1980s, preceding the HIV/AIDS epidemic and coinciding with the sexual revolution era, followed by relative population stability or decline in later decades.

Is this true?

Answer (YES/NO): NO